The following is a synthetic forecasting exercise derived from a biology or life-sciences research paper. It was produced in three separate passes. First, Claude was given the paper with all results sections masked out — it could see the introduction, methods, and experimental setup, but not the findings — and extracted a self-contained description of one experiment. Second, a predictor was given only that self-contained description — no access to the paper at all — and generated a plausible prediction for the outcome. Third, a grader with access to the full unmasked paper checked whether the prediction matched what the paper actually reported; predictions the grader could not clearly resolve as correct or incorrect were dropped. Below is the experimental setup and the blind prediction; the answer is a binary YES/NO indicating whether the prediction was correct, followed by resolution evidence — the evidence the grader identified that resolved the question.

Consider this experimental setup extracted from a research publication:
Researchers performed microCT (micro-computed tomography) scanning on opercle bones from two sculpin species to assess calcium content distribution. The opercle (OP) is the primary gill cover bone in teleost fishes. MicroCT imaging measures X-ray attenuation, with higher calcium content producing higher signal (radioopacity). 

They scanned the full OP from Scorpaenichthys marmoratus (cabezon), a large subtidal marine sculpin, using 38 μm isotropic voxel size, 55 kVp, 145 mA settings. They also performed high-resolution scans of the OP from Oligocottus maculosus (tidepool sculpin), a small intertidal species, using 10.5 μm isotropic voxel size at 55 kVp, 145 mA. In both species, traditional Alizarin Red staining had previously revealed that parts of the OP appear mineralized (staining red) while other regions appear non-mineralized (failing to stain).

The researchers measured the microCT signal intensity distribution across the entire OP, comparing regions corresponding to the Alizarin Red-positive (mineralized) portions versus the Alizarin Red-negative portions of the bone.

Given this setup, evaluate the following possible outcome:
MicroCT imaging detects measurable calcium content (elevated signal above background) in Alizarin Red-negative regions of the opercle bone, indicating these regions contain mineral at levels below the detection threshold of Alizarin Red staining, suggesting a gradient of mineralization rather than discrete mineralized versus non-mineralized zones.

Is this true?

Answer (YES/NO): NO